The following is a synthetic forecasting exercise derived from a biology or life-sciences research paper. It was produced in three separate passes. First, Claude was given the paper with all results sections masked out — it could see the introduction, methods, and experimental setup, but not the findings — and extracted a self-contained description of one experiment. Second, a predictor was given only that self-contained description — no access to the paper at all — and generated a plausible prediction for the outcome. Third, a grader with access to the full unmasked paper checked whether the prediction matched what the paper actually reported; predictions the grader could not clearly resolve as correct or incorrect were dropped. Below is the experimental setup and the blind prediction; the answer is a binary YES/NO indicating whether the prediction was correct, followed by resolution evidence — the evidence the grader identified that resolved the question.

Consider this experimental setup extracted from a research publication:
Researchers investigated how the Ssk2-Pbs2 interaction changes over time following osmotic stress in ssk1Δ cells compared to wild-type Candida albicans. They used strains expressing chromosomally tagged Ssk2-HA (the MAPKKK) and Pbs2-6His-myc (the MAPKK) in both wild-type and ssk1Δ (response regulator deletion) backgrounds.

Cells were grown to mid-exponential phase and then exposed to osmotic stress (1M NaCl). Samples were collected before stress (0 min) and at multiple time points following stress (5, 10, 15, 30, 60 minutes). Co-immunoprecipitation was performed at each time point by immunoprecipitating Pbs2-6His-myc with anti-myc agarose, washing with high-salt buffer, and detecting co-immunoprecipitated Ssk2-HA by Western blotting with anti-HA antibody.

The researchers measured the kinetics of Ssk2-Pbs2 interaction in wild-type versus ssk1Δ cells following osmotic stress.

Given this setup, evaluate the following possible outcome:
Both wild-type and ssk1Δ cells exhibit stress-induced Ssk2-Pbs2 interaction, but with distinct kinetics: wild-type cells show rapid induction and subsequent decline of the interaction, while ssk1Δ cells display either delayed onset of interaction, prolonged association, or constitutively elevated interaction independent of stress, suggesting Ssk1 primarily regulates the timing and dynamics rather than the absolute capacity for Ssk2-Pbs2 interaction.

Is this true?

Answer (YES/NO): NO